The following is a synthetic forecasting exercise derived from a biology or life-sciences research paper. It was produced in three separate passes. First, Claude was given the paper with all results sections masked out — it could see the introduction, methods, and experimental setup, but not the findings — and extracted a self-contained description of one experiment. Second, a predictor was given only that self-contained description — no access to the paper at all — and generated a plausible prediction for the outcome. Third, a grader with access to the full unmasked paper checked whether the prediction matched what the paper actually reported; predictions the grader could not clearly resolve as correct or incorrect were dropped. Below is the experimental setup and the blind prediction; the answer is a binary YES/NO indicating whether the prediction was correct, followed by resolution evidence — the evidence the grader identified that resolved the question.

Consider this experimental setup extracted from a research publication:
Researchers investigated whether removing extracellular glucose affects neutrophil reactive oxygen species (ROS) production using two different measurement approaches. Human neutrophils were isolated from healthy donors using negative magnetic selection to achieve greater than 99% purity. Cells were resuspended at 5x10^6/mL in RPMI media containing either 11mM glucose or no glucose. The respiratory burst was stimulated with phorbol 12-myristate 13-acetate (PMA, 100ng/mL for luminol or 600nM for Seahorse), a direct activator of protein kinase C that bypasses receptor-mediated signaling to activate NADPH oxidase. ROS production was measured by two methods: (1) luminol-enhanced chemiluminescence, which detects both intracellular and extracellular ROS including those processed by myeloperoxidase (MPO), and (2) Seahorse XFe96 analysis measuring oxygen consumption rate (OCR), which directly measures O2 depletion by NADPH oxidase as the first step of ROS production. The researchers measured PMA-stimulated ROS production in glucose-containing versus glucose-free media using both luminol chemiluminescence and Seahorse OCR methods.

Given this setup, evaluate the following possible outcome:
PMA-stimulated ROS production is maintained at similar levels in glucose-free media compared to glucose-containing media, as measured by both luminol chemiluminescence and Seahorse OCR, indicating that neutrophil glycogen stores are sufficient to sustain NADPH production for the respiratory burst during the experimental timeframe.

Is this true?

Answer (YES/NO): NO